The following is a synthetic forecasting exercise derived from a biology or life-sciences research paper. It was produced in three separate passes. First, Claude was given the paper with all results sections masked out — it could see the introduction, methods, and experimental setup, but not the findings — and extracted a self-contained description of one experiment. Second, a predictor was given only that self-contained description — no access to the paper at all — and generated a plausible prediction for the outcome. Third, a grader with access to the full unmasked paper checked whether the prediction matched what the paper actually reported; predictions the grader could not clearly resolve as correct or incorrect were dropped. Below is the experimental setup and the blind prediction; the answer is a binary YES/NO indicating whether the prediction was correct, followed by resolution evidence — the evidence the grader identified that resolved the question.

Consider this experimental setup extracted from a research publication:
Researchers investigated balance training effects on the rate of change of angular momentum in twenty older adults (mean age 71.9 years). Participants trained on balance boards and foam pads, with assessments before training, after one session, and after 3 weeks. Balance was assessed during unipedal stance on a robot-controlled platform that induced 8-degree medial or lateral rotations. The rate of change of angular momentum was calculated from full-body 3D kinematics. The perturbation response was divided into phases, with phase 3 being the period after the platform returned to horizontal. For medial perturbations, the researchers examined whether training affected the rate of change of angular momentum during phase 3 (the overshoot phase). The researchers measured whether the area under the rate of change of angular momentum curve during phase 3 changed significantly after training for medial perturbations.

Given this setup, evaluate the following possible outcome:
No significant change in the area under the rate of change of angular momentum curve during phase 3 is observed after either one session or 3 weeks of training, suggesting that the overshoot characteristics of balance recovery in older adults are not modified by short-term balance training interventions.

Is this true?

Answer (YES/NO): YES